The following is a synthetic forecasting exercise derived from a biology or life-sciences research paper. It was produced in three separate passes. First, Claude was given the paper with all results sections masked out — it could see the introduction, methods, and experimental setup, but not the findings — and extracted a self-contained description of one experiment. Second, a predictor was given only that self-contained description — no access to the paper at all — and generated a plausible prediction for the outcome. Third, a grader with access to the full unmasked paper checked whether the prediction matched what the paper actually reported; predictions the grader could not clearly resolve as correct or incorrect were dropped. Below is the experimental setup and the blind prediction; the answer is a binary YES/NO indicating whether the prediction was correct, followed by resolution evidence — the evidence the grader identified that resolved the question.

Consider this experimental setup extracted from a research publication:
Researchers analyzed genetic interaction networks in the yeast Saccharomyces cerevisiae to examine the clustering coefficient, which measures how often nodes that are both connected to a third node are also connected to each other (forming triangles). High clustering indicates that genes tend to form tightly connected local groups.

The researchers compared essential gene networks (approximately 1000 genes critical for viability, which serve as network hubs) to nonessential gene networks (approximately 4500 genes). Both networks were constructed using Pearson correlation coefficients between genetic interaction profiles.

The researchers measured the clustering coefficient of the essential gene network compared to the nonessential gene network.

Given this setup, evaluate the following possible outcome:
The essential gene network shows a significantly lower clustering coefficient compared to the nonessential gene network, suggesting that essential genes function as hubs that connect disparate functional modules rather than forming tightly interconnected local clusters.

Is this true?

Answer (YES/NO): NO